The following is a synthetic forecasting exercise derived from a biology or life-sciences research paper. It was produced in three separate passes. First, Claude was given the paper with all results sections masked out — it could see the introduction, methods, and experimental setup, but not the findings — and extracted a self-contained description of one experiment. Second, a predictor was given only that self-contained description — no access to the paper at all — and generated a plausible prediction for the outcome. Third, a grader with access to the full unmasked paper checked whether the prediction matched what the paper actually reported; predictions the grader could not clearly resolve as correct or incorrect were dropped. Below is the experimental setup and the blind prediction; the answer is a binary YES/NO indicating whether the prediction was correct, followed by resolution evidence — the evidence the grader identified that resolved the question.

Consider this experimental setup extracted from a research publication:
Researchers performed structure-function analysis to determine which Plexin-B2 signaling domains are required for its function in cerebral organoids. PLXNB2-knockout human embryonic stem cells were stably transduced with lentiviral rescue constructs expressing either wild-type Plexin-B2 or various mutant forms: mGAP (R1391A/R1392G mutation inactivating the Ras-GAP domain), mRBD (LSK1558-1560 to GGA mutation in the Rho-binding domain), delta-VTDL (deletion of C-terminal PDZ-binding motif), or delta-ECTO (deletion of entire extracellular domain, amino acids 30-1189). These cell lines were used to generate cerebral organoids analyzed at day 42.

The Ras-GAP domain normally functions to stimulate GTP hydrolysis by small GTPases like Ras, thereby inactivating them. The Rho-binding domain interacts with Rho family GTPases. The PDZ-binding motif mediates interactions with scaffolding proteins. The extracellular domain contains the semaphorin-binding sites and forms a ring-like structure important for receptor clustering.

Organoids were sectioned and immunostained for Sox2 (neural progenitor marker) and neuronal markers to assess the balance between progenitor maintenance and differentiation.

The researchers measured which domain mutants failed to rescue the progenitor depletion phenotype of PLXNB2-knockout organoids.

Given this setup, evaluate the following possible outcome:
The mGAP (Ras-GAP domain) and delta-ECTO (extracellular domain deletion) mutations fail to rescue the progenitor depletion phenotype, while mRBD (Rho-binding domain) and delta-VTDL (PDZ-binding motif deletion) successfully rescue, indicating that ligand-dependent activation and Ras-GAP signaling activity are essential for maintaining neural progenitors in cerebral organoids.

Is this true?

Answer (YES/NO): YES